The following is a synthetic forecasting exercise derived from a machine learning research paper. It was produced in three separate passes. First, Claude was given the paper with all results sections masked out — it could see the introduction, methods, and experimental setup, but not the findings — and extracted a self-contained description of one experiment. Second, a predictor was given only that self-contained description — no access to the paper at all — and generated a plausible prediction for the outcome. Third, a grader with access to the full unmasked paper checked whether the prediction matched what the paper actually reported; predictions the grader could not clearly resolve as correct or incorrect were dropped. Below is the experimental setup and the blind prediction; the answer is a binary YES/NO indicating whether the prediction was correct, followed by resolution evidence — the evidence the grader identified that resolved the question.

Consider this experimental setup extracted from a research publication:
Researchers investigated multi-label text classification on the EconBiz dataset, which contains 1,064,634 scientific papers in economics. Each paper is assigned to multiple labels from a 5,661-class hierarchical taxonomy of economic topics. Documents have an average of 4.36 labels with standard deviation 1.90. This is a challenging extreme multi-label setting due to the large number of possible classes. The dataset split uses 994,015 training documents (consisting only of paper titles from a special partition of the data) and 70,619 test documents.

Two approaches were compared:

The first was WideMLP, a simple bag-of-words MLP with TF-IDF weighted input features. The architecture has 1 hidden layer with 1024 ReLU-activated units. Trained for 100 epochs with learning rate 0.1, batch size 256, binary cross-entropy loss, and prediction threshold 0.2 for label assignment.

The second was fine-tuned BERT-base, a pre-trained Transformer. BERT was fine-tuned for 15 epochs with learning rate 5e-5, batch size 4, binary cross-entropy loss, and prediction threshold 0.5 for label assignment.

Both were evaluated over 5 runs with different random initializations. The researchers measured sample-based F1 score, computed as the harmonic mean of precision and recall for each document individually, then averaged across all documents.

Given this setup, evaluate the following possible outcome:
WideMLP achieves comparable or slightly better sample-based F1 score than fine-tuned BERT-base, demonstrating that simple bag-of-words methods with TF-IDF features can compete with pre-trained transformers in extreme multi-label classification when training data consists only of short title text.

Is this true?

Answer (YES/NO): NO